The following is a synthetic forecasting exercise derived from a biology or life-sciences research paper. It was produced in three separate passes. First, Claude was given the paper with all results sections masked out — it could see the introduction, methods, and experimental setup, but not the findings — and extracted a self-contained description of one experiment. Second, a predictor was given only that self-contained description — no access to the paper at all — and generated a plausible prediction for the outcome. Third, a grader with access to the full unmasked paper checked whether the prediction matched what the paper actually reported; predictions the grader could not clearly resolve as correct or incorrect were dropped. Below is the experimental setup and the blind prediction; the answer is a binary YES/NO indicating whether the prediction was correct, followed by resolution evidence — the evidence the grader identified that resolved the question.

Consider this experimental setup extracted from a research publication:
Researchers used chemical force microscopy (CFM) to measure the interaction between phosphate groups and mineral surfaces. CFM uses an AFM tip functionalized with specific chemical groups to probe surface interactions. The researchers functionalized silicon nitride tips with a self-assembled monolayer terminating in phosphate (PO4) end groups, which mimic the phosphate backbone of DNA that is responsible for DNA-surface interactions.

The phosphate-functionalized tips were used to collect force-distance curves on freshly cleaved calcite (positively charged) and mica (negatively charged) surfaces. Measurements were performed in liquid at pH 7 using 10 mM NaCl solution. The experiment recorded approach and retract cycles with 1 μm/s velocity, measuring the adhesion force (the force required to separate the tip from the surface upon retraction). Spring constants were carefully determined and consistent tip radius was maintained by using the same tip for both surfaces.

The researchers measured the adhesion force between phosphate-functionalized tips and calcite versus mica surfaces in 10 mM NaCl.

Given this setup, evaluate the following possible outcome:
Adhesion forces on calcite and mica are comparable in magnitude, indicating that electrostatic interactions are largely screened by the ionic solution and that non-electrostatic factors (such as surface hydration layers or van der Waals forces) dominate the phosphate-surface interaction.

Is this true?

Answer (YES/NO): NO